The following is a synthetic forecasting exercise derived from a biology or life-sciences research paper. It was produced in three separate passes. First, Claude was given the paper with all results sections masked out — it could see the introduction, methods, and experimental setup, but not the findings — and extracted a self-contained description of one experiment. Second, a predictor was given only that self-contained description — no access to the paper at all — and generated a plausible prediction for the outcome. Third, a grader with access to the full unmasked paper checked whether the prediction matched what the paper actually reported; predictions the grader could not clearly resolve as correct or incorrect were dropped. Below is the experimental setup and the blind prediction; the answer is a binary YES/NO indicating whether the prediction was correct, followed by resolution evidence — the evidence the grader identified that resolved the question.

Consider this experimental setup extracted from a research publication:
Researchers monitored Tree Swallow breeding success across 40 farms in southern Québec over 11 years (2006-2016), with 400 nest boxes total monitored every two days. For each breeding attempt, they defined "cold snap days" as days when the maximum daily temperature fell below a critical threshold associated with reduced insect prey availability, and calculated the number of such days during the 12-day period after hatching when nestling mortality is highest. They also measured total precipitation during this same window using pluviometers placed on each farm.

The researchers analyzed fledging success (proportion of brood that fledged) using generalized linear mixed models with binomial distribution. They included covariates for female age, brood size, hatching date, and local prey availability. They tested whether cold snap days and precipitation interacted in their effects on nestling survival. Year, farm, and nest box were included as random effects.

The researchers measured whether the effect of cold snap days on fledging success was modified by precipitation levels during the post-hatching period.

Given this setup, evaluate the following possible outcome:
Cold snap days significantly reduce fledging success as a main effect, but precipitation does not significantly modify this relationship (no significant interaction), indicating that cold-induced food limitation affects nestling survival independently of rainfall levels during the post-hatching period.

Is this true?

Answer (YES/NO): NO